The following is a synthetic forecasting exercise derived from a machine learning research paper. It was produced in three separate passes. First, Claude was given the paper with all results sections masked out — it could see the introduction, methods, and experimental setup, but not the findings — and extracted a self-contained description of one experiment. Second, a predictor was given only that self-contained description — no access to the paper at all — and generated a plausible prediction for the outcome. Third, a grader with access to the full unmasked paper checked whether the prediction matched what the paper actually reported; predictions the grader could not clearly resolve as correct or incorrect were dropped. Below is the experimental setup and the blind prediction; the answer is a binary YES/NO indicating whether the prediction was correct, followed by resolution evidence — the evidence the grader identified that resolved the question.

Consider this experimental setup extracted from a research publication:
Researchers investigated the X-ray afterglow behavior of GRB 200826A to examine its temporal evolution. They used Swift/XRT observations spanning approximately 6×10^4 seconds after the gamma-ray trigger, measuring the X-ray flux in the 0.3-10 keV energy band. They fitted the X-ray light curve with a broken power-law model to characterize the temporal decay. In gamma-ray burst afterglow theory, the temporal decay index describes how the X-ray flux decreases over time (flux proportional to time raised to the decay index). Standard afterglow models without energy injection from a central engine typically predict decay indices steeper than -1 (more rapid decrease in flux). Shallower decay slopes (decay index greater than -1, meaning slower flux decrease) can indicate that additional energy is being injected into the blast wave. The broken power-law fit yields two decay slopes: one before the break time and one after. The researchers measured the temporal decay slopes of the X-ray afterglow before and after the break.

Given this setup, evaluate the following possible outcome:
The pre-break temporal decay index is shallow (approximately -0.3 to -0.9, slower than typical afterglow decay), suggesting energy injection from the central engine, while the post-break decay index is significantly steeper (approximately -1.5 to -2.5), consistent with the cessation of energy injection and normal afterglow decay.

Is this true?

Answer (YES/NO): NO